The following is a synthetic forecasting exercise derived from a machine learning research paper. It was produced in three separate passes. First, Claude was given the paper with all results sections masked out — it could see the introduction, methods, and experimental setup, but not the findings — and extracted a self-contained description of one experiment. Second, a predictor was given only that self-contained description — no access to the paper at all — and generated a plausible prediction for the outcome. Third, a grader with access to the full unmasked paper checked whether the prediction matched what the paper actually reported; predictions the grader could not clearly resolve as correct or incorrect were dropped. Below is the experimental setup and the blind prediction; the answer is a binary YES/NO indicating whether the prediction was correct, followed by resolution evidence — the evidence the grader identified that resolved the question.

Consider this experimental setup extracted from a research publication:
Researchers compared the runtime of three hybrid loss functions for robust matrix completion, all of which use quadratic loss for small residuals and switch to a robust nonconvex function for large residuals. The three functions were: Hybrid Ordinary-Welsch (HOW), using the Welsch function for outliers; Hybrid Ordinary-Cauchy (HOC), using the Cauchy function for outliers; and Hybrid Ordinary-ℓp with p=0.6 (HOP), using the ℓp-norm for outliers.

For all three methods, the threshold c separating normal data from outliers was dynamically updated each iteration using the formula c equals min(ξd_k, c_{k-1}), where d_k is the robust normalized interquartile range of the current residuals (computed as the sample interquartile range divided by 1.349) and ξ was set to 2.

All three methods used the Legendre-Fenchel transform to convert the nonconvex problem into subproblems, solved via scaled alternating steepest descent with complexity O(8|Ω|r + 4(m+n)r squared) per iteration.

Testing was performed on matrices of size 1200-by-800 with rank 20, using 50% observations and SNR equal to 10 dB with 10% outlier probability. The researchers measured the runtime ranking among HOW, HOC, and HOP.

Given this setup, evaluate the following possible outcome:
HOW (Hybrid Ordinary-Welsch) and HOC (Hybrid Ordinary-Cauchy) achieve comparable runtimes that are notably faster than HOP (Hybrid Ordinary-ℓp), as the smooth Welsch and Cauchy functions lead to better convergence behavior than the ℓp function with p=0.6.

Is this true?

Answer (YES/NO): YES